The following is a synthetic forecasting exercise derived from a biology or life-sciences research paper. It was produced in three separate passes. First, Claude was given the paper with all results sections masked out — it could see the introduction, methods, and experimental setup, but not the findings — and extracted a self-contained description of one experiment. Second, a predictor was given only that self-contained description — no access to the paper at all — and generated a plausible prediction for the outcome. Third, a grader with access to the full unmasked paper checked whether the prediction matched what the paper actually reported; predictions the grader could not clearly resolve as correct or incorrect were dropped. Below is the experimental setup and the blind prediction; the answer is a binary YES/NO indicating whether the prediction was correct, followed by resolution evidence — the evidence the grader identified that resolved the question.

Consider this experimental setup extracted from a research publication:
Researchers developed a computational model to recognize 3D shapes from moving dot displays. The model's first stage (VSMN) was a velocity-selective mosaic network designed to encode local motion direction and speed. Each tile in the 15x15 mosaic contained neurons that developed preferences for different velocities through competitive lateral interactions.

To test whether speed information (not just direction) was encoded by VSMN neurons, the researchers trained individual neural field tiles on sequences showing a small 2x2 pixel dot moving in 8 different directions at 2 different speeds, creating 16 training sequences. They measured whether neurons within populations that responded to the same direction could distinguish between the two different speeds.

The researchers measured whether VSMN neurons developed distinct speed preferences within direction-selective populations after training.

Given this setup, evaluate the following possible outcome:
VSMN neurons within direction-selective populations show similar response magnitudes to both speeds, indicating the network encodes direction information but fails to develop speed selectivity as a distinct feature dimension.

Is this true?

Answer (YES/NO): NO